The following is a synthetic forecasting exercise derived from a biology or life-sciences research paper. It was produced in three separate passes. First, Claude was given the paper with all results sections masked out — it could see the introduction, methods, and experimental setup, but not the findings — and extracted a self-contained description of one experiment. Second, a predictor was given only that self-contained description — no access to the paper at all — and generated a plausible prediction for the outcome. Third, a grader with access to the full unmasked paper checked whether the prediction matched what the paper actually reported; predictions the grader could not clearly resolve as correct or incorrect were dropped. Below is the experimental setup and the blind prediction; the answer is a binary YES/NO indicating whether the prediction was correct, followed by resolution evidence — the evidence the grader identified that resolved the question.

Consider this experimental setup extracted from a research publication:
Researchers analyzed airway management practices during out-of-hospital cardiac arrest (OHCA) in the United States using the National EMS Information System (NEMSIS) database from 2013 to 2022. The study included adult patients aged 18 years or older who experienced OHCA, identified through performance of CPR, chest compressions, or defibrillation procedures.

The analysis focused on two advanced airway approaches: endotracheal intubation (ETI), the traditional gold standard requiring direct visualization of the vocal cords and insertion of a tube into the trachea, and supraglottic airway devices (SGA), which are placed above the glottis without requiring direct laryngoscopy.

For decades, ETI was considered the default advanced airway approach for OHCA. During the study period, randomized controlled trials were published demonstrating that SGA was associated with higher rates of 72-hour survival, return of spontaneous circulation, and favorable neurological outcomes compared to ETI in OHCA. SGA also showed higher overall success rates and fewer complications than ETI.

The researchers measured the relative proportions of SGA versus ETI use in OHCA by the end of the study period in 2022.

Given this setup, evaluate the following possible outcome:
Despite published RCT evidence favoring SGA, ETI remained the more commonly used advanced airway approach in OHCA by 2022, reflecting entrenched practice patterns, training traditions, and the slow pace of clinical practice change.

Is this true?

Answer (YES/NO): YES